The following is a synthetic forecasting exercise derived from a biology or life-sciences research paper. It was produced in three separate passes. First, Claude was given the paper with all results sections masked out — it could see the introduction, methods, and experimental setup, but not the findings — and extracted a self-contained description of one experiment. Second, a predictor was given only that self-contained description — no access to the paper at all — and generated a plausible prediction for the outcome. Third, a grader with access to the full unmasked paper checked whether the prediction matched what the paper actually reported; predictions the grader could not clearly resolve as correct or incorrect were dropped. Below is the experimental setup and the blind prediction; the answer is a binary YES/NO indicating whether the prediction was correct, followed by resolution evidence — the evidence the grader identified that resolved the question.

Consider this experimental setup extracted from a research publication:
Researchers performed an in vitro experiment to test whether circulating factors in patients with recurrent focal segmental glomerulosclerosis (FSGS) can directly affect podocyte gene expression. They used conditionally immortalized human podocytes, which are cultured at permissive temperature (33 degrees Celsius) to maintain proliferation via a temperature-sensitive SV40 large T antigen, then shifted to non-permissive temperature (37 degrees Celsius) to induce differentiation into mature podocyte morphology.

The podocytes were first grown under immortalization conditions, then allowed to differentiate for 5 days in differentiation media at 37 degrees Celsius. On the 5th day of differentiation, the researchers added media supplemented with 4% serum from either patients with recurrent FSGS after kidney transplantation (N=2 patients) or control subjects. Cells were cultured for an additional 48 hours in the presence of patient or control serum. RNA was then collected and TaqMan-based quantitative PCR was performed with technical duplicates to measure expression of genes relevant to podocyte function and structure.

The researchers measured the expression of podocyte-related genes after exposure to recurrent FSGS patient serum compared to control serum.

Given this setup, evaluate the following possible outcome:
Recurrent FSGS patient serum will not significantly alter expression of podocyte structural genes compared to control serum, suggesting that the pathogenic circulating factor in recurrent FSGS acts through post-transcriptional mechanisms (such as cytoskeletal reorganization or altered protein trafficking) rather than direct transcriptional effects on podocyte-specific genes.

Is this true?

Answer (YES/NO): NO